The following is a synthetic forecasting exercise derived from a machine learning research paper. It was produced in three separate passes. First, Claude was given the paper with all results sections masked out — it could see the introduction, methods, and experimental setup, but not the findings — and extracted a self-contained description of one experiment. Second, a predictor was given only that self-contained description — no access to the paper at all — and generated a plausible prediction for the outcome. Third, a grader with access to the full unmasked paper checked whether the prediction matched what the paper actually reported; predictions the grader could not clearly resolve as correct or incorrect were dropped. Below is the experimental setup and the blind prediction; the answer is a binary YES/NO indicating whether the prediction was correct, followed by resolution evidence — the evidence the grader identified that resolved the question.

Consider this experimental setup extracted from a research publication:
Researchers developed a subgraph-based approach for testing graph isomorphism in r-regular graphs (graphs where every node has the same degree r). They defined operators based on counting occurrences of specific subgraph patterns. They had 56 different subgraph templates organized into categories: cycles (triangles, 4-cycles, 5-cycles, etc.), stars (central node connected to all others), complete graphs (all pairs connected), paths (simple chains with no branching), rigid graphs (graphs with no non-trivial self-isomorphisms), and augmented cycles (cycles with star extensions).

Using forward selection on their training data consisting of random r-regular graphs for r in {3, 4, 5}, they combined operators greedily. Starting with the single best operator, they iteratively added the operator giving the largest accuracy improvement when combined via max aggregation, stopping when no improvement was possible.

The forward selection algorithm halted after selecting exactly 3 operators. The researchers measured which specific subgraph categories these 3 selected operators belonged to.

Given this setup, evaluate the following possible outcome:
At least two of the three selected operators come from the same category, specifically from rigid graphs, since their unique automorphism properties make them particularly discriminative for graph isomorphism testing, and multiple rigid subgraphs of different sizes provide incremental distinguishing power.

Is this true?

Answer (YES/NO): NO